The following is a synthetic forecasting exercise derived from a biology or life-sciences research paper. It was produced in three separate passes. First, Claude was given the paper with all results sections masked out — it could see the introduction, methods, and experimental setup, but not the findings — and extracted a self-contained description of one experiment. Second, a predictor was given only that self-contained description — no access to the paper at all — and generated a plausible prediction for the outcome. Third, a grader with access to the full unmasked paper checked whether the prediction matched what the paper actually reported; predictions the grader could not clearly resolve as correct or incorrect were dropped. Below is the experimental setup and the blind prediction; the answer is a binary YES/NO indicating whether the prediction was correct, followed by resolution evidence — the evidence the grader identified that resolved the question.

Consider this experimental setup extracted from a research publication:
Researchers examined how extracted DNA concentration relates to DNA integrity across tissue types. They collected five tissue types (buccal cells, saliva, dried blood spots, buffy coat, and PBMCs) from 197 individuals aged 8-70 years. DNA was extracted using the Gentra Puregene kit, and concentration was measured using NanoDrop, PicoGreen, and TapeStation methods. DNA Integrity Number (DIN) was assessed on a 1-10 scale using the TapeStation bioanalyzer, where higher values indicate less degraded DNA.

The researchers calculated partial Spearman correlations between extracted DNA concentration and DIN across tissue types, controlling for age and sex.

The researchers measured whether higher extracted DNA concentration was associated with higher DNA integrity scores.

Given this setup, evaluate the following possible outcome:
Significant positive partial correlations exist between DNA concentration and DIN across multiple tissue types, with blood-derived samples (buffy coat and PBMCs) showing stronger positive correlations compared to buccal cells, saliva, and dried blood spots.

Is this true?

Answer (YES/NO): NO